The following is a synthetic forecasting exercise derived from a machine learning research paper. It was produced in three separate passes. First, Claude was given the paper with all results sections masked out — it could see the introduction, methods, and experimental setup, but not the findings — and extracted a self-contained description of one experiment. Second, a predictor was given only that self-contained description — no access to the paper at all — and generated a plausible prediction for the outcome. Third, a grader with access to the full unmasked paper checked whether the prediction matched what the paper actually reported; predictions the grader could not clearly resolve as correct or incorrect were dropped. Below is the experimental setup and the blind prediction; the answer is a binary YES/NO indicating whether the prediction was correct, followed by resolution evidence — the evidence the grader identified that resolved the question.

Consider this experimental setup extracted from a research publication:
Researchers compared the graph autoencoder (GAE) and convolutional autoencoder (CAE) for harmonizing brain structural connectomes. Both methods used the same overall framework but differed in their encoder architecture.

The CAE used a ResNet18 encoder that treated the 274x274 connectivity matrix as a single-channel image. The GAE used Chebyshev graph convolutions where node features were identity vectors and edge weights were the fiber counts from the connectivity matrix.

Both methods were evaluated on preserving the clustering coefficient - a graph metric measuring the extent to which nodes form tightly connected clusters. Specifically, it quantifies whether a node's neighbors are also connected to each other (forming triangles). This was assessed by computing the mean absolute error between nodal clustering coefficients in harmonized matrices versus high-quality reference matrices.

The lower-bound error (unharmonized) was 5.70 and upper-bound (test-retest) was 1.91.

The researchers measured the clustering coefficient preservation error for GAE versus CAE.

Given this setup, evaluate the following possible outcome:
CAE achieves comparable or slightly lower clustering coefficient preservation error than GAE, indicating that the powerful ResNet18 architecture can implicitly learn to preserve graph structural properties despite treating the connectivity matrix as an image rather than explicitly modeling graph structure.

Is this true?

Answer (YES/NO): NO